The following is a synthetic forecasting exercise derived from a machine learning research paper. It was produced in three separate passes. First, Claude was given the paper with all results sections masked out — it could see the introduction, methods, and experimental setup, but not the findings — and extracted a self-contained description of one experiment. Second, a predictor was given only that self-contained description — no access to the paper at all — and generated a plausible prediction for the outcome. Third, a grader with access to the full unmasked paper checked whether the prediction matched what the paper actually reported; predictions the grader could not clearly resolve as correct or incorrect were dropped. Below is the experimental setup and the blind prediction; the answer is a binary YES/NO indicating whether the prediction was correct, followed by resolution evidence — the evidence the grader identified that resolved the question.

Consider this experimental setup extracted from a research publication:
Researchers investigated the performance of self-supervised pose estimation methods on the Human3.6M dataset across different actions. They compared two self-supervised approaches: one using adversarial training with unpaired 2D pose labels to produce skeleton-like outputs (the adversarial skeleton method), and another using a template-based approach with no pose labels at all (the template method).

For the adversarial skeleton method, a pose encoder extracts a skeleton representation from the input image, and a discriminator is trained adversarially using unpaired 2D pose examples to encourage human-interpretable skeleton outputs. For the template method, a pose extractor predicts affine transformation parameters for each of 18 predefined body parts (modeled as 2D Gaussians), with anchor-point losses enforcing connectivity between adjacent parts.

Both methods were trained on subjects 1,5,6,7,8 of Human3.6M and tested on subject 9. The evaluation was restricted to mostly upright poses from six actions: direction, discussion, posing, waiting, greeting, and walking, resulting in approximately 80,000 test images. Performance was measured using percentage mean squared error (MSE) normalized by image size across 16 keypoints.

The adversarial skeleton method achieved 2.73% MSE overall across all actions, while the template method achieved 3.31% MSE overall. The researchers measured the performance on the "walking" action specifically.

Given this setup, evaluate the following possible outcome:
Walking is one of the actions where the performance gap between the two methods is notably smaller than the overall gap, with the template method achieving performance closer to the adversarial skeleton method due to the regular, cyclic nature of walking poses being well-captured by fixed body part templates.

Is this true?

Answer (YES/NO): NO